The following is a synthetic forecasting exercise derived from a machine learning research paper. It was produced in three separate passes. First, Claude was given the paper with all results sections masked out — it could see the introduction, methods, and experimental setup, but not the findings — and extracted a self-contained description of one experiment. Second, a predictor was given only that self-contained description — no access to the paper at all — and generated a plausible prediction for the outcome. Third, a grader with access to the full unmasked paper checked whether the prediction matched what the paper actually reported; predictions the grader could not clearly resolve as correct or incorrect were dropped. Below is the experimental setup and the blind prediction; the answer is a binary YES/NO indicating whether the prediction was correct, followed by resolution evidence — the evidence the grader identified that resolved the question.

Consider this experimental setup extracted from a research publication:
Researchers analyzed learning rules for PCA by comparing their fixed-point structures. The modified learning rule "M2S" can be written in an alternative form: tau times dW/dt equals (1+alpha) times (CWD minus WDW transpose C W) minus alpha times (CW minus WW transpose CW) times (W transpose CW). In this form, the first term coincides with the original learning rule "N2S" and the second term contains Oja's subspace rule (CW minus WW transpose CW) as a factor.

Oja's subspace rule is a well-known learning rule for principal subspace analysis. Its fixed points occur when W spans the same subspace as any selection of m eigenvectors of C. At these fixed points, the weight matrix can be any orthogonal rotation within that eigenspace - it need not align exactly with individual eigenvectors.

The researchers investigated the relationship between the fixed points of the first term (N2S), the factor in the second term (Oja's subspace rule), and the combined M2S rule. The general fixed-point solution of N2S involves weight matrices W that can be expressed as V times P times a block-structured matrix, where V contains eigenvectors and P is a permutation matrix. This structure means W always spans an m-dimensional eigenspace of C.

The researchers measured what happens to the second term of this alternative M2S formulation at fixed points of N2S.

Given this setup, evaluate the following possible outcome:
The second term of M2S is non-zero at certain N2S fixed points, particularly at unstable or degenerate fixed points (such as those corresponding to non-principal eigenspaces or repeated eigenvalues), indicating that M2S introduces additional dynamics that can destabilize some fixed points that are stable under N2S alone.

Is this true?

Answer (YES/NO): NO